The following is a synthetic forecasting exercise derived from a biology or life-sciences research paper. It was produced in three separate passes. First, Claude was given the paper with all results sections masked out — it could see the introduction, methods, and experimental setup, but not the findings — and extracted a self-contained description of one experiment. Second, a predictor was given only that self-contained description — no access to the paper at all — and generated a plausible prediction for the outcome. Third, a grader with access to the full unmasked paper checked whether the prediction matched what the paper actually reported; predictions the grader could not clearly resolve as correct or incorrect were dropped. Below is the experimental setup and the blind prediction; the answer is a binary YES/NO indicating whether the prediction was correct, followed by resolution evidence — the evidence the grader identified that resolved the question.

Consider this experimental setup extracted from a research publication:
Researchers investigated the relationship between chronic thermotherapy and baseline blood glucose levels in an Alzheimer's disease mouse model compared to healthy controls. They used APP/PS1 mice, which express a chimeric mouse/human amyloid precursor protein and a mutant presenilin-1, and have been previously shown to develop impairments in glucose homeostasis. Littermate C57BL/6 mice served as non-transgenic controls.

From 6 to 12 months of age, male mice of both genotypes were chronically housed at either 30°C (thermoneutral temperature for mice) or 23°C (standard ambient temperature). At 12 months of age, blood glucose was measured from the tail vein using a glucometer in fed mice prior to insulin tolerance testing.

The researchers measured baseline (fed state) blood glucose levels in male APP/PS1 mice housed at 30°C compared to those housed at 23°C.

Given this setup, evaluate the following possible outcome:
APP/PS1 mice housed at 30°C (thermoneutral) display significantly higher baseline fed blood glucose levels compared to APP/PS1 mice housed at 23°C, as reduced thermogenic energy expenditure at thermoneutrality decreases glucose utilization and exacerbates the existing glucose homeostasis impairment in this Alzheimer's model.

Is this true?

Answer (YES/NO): NO